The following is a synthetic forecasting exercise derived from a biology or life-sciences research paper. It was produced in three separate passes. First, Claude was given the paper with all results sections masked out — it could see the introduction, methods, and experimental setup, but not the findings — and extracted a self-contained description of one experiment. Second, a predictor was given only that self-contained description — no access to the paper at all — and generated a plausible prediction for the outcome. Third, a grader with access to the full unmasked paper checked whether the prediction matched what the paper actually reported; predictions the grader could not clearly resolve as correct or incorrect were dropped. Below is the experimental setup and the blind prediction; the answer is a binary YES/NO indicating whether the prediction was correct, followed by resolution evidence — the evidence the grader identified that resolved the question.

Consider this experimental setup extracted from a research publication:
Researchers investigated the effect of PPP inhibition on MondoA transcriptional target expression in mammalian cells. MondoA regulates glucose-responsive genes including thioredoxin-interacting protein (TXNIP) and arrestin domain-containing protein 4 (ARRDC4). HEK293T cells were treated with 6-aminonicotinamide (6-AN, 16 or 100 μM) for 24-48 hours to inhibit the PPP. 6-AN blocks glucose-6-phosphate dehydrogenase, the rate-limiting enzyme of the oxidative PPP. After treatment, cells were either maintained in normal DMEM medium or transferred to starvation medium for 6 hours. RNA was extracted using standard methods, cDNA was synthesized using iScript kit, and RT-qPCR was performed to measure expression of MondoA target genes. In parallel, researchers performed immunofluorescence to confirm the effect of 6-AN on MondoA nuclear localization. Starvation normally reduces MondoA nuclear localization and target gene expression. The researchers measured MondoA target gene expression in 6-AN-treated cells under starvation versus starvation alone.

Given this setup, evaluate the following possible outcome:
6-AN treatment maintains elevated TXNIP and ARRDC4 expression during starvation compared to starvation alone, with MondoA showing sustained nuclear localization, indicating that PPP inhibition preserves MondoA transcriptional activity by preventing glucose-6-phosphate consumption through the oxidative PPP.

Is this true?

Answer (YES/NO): YES